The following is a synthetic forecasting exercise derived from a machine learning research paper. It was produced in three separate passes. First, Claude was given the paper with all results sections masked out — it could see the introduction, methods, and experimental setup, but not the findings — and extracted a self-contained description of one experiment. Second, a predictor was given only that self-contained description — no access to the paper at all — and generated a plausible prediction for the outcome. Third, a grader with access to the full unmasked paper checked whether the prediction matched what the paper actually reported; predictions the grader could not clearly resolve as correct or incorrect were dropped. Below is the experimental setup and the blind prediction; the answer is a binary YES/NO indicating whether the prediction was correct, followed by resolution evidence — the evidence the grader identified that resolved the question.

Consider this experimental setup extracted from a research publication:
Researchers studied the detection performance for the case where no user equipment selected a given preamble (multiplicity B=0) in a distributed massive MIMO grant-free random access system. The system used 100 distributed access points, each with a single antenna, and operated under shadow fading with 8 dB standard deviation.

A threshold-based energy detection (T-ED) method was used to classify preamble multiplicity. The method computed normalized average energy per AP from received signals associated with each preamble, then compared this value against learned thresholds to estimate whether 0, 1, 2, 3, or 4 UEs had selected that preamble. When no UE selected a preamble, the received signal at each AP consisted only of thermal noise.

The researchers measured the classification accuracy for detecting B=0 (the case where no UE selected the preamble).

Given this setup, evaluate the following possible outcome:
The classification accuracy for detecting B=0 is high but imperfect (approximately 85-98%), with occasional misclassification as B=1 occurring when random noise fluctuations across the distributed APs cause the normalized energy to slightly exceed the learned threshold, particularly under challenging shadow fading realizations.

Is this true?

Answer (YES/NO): NO